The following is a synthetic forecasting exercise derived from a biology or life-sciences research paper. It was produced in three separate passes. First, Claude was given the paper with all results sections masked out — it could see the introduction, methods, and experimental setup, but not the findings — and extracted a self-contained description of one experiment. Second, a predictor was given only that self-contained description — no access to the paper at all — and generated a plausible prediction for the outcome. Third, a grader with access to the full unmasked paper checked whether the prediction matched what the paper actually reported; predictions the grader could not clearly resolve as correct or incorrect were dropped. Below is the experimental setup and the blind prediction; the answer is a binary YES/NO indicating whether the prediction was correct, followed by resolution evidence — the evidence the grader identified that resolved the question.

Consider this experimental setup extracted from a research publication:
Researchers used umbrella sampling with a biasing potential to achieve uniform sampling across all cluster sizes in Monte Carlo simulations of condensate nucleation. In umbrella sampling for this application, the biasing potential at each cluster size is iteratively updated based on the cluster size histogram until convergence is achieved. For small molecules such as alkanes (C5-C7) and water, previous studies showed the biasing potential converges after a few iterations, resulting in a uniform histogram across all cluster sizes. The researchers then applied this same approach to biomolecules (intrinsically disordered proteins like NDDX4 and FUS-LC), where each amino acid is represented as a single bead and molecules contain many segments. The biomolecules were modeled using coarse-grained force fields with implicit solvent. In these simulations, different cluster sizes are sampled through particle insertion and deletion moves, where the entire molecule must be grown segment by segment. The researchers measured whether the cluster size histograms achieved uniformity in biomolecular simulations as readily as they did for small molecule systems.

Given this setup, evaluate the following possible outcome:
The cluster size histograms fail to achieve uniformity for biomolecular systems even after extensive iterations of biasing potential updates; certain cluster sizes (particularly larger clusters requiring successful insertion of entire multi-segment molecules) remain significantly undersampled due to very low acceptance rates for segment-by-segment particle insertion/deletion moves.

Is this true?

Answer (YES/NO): YES